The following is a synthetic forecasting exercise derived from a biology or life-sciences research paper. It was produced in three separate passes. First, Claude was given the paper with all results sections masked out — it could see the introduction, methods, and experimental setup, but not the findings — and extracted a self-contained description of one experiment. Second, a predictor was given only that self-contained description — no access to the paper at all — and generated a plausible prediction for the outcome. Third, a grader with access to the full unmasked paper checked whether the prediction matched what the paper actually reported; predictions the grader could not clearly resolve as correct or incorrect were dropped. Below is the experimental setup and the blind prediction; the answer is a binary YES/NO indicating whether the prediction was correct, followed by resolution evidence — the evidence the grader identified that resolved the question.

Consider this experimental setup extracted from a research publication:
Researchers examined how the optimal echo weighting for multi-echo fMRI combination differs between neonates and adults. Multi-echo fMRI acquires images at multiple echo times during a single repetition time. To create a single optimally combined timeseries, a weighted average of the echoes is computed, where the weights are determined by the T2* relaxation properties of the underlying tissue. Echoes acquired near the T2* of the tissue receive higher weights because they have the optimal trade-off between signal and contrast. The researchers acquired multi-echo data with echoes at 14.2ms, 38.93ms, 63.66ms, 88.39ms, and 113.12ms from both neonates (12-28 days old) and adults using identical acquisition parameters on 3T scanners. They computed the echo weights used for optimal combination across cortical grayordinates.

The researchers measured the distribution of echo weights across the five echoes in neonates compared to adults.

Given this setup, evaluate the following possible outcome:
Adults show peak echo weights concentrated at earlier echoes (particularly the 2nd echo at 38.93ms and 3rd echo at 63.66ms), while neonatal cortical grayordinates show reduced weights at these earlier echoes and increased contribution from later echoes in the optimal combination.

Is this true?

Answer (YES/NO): NO